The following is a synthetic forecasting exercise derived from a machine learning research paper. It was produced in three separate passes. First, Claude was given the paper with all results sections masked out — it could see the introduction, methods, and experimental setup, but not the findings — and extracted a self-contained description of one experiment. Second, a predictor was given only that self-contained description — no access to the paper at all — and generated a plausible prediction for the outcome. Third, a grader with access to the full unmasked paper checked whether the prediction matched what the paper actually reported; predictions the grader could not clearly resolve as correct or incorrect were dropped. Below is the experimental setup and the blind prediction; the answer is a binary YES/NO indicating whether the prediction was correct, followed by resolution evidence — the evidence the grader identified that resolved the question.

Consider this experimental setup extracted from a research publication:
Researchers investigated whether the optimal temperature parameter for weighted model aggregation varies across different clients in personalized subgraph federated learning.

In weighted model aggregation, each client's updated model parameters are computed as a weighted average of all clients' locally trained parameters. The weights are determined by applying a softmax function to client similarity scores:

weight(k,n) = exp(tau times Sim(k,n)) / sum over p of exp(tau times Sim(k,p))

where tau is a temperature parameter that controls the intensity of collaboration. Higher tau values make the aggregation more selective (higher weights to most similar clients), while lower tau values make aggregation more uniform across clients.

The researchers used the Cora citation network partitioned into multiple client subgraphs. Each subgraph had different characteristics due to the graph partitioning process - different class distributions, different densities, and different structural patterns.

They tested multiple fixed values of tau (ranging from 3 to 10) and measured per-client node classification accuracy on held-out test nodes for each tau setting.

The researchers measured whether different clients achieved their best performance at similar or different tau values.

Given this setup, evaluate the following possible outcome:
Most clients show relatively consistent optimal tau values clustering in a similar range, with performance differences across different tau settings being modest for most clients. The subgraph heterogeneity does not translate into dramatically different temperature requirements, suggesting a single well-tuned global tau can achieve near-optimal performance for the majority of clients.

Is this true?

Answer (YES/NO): NO